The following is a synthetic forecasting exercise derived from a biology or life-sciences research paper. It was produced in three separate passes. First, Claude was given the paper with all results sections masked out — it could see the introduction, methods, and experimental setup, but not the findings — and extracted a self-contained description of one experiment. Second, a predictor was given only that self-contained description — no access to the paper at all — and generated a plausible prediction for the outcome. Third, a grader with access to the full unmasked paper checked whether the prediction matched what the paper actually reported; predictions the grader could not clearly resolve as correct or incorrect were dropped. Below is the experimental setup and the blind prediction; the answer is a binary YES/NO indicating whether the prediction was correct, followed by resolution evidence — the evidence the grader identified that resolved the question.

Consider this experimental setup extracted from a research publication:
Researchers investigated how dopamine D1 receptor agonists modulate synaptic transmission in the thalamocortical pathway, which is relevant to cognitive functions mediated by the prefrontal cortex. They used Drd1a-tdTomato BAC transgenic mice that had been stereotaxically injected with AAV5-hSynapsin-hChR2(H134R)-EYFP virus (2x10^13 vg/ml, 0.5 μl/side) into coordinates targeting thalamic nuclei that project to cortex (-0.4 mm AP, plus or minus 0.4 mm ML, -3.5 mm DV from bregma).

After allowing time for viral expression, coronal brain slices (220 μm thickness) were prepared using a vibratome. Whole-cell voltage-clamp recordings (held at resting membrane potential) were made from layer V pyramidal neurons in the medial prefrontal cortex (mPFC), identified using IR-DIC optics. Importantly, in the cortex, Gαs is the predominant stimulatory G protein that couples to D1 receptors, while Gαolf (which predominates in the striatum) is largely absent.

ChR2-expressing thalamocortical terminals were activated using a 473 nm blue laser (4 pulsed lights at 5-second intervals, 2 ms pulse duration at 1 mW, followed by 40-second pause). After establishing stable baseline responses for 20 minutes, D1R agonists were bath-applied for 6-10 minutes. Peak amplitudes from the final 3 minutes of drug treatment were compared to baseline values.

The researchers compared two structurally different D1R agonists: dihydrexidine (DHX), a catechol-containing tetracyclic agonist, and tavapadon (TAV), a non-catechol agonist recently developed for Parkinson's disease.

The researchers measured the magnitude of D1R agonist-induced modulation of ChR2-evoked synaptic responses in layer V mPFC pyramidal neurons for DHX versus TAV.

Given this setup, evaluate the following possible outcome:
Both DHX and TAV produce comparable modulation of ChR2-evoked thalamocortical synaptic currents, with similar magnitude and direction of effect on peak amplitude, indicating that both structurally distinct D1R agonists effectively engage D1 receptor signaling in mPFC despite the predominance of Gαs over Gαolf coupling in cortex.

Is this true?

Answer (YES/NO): NO